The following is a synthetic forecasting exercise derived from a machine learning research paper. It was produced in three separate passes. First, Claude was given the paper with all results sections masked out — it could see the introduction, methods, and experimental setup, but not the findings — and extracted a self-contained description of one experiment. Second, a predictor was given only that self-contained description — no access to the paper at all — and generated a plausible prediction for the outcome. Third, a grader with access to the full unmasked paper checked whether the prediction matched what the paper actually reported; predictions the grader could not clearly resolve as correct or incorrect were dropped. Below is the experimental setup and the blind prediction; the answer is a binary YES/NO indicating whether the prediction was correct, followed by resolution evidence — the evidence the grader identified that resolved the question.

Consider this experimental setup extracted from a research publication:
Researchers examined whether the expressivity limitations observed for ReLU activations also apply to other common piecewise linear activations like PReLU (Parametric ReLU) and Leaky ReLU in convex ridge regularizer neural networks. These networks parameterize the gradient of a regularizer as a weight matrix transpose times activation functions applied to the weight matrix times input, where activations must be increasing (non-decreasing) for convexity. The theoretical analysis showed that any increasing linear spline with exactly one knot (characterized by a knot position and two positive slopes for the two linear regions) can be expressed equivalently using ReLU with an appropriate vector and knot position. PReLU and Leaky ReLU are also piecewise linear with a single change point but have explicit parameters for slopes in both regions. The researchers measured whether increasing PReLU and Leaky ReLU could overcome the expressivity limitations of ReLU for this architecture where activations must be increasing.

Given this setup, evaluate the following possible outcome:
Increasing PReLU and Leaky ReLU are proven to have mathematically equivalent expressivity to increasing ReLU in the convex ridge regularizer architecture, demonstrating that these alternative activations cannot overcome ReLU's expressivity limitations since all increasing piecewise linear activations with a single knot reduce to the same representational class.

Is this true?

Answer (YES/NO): YES